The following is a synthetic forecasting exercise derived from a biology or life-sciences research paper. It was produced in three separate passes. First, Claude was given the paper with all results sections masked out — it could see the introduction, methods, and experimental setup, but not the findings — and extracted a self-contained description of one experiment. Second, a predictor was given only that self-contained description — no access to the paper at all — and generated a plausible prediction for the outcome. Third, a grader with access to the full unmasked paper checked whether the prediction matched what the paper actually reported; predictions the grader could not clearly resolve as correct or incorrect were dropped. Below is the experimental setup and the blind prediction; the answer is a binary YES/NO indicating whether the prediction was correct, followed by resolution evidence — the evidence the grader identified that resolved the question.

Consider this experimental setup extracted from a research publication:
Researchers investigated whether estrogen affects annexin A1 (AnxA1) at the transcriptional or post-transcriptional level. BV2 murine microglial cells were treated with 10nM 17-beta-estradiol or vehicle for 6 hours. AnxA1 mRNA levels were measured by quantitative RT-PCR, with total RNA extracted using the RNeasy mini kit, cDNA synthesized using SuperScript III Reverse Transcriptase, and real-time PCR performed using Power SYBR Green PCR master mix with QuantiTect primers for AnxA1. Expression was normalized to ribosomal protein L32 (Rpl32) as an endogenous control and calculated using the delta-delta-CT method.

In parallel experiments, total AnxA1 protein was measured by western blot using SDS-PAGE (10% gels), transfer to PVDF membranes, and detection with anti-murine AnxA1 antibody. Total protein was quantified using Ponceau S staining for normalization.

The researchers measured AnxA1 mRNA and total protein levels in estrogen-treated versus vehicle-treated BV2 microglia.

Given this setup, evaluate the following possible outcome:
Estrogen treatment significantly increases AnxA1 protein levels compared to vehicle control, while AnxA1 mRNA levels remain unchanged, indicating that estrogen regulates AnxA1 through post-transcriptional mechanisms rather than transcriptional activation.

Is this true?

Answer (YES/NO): NO